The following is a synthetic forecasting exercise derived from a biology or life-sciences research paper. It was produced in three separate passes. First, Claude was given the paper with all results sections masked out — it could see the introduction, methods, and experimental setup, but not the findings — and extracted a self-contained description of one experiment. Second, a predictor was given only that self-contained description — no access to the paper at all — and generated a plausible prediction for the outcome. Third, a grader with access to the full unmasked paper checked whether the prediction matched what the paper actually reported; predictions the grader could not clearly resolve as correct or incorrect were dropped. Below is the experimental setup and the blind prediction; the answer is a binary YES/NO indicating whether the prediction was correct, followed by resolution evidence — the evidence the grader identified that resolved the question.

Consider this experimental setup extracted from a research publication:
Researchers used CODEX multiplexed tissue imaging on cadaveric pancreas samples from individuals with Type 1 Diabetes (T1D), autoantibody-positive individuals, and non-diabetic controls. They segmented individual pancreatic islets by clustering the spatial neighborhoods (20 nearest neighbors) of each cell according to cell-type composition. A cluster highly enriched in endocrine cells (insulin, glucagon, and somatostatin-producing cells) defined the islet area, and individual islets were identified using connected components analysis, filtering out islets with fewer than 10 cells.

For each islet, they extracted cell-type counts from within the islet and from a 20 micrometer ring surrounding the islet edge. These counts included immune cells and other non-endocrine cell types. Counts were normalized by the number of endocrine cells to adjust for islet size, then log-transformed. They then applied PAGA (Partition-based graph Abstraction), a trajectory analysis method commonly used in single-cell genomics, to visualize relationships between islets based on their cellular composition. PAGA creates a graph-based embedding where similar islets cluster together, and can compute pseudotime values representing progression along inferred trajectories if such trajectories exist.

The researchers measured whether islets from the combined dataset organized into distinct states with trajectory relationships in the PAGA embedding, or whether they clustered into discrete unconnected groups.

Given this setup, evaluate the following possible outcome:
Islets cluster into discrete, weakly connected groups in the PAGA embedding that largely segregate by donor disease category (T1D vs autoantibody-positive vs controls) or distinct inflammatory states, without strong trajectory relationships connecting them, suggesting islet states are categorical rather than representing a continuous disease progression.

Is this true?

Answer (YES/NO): NO